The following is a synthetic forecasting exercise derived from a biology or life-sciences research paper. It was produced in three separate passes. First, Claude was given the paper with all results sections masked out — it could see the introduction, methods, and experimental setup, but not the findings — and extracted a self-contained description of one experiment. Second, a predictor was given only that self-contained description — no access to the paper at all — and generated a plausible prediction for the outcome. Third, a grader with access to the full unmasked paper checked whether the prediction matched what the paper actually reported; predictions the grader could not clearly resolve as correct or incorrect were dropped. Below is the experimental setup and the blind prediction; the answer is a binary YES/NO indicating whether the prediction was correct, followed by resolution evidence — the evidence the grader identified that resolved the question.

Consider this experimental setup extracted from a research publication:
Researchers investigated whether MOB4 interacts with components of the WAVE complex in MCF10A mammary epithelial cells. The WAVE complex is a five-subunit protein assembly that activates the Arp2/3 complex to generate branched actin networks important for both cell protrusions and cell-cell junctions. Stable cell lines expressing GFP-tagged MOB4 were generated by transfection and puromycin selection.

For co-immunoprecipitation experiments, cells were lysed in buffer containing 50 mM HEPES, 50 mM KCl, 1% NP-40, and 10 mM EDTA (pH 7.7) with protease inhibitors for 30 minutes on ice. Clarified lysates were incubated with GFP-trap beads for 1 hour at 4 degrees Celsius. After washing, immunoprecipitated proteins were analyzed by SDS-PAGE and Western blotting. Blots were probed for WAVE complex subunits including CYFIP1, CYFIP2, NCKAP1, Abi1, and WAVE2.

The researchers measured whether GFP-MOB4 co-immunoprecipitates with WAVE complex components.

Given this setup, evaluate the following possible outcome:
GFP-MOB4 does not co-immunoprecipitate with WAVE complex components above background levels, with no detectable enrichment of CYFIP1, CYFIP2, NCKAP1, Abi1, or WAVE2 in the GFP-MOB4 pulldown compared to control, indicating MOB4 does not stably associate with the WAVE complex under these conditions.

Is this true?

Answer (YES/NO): NO